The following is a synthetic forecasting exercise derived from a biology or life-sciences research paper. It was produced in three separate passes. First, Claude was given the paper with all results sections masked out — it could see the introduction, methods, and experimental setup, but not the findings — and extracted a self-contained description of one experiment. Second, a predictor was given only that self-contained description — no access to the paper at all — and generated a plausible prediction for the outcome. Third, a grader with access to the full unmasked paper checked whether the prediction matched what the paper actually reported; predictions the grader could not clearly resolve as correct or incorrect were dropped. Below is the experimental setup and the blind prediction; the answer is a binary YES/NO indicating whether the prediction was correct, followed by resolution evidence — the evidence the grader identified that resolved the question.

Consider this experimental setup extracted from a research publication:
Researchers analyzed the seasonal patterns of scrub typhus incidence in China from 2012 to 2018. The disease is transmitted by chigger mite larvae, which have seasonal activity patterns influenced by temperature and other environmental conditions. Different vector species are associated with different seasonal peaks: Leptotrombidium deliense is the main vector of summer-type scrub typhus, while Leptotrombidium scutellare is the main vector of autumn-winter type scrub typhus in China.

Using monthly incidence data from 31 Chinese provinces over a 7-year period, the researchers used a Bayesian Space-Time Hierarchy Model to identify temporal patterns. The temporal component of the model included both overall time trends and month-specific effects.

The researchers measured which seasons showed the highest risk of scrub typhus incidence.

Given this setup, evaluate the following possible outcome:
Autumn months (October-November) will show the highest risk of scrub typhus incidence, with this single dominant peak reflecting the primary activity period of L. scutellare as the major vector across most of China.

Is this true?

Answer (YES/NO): NO